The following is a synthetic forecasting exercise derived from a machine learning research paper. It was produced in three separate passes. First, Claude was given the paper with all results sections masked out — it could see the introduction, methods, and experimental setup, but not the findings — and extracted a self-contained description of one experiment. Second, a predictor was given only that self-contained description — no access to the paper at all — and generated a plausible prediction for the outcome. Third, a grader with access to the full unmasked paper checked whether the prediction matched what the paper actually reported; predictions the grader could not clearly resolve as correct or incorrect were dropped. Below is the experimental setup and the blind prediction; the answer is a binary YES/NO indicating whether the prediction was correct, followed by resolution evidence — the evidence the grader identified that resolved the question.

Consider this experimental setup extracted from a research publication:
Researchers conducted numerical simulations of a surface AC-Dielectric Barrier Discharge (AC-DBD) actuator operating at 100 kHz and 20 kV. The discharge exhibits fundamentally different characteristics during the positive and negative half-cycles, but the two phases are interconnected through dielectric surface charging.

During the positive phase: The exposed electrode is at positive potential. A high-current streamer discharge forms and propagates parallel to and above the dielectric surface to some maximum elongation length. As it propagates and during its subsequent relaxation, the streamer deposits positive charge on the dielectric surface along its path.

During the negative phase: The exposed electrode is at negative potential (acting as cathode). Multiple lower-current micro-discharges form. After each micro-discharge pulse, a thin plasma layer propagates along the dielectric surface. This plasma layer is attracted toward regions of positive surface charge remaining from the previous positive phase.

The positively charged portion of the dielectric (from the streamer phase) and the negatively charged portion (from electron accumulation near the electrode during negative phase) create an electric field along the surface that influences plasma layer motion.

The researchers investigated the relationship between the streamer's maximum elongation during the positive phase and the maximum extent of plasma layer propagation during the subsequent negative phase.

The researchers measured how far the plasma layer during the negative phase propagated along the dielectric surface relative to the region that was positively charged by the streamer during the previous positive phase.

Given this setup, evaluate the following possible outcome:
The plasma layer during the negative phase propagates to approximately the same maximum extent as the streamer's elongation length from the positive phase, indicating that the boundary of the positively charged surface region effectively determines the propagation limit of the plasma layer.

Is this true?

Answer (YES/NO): YES